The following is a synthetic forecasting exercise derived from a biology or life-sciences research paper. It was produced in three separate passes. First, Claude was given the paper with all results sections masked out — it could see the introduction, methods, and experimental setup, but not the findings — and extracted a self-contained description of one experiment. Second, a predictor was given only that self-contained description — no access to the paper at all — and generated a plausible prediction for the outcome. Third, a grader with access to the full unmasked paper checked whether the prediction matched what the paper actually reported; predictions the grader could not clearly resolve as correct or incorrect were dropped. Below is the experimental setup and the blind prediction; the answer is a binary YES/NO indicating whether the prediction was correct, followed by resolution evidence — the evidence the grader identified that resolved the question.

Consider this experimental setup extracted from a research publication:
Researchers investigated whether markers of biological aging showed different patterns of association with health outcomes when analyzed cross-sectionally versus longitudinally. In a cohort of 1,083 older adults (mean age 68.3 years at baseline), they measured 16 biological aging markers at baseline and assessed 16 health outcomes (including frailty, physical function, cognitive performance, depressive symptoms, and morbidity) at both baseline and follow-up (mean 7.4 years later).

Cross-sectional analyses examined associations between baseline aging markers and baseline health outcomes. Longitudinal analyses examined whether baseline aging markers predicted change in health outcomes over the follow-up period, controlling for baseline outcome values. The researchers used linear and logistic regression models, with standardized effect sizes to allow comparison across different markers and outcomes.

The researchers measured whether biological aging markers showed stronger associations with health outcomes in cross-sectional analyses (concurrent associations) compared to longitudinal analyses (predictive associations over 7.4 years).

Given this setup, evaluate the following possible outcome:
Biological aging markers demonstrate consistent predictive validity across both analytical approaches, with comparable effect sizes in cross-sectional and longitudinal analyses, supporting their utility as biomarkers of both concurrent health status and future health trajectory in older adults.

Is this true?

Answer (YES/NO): NO